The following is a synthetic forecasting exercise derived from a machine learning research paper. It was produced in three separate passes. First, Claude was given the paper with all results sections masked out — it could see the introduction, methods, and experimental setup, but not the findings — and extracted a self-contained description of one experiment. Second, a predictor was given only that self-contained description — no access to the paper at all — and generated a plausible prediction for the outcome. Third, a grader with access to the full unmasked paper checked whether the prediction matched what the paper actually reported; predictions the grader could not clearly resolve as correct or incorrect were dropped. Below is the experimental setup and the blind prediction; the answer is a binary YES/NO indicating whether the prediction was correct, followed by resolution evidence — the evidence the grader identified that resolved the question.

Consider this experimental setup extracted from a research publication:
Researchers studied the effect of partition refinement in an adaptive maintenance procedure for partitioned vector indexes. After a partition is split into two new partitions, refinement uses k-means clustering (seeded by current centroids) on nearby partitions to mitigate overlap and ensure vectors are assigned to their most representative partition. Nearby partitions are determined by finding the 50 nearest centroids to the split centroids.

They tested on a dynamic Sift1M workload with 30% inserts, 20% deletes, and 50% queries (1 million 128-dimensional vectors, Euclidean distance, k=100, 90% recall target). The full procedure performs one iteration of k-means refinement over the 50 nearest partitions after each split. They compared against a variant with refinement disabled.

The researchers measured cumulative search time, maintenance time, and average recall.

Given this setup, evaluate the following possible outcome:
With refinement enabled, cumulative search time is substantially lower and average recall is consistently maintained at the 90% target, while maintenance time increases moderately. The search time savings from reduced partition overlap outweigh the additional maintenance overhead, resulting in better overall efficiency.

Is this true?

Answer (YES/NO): NO